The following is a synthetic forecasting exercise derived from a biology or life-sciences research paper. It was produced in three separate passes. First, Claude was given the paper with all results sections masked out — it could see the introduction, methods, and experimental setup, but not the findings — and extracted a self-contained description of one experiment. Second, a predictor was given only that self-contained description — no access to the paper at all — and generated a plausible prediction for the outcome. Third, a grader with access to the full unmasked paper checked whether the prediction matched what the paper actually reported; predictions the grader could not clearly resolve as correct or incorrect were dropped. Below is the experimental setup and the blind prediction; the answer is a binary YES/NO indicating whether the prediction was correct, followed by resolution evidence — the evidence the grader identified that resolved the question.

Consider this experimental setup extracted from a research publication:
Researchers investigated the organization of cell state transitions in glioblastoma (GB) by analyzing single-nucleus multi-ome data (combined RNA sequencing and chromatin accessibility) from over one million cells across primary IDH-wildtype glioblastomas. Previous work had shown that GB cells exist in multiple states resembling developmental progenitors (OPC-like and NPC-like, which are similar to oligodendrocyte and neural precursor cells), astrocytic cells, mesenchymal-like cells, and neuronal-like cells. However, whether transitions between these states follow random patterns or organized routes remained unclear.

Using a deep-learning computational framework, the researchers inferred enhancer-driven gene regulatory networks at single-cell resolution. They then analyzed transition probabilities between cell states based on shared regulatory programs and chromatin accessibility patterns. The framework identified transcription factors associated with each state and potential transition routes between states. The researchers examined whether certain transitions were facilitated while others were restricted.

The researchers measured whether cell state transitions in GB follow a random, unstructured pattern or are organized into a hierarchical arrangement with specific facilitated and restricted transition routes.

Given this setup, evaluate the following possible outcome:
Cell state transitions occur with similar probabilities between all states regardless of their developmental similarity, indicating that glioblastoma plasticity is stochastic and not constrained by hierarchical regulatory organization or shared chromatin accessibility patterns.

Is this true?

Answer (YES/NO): NO